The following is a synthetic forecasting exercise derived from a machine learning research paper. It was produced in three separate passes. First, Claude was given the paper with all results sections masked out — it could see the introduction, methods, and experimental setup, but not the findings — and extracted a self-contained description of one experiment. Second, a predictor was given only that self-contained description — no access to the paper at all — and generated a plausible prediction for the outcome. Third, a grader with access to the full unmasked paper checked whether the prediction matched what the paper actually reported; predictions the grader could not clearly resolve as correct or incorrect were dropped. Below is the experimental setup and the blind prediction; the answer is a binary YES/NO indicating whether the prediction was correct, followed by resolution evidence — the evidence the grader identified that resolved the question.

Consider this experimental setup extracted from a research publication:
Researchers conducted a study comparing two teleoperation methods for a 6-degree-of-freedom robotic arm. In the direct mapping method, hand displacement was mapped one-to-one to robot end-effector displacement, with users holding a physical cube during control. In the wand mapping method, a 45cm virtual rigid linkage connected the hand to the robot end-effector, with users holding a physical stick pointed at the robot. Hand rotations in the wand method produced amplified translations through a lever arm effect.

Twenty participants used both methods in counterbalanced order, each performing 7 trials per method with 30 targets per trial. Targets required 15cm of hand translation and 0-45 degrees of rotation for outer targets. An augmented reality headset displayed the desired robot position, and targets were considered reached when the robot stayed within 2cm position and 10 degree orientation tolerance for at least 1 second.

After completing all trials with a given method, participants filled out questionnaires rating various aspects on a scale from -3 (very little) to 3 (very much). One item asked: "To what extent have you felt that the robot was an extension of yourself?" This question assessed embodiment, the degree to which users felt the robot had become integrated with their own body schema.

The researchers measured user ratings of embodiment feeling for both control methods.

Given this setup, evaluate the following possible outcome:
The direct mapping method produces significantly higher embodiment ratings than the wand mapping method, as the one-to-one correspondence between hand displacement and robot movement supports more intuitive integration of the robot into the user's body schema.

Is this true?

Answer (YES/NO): NO